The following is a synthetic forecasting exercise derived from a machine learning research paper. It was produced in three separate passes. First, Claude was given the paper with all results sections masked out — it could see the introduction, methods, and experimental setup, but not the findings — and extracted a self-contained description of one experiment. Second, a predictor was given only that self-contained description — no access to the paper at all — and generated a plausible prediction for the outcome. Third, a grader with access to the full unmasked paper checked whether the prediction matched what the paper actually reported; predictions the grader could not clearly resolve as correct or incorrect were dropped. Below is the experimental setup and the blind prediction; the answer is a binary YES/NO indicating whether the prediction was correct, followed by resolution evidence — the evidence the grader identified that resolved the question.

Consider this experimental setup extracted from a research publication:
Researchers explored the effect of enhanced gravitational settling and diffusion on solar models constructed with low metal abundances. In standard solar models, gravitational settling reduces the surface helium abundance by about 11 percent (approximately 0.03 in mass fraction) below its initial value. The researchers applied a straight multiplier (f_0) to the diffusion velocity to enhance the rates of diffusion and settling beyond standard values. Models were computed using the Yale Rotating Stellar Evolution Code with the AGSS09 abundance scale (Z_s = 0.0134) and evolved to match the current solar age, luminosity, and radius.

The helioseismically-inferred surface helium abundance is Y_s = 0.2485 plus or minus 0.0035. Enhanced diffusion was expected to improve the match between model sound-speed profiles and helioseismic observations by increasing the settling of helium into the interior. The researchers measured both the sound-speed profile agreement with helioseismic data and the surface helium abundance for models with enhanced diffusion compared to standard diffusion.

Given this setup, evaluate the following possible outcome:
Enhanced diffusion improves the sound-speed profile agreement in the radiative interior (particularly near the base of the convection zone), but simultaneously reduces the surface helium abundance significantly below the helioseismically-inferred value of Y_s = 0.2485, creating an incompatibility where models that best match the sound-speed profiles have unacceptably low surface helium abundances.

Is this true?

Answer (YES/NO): YES